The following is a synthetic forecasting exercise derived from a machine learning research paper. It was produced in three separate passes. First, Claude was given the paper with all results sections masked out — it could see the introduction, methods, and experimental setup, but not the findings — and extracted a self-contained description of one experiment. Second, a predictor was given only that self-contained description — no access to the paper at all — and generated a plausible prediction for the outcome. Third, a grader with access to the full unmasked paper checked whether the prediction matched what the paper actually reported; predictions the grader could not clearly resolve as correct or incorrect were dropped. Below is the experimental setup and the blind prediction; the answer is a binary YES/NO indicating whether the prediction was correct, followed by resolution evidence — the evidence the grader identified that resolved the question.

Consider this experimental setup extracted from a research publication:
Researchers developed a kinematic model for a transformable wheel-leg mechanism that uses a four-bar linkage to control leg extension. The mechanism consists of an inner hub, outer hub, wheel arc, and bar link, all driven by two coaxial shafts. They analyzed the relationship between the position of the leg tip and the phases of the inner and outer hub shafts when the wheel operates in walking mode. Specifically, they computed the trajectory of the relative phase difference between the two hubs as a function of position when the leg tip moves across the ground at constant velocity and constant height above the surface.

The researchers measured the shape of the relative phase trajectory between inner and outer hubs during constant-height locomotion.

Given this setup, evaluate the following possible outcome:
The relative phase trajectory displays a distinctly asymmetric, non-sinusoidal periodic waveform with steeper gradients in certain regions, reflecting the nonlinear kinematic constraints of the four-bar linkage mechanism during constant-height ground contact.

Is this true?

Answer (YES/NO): NO